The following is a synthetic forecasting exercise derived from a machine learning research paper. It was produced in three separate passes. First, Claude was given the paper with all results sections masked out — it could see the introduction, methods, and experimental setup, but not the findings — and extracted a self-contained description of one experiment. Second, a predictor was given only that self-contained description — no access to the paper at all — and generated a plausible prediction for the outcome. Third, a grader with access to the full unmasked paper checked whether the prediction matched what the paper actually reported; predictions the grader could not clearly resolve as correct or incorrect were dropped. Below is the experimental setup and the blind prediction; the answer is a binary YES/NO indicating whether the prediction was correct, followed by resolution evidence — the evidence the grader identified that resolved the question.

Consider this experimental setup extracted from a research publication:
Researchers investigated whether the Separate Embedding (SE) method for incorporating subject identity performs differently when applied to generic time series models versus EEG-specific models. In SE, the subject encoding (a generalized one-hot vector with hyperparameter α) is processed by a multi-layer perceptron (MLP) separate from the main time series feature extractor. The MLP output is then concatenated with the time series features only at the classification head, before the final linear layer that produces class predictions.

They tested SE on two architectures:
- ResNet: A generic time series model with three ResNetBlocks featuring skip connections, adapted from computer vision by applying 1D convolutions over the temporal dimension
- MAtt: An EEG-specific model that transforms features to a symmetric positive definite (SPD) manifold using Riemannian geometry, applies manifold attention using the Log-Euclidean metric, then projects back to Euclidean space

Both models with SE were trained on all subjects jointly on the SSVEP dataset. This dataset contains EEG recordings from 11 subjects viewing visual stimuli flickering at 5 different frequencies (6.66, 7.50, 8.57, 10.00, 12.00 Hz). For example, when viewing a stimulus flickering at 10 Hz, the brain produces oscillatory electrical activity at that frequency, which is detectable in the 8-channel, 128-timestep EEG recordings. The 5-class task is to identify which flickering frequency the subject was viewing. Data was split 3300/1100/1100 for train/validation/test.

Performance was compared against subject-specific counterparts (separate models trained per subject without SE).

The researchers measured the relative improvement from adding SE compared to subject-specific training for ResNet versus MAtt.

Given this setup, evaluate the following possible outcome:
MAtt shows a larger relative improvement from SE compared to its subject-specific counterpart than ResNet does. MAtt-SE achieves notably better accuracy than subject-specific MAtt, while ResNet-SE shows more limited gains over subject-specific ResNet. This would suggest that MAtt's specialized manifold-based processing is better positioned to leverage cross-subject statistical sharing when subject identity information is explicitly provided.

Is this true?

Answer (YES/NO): NO